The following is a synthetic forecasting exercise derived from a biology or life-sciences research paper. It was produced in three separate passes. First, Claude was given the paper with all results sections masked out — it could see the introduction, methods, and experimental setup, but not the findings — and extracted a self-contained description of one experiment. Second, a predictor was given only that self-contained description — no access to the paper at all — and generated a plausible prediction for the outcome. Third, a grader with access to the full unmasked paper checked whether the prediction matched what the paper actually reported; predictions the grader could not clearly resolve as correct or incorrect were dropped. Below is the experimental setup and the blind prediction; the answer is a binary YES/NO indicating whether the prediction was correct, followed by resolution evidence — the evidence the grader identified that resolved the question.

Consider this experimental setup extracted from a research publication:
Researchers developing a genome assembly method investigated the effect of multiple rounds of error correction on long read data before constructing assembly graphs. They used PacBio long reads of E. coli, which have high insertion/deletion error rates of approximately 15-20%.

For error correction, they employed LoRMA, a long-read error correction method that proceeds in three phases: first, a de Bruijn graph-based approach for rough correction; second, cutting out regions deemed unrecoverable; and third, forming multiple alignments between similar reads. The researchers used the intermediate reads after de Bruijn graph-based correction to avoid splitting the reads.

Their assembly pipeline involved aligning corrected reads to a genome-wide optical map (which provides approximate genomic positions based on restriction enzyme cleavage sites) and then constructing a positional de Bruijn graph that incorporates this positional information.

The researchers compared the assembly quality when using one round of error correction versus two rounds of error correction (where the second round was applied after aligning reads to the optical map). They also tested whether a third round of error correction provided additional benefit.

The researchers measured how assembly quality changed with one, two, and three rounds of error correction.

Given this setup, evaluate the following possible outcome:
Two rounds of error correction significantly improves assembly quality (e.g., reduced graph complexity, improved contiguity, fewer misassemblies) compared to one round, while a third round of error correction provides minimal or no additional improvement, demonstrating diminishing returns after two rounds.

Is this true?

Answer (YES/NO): YES